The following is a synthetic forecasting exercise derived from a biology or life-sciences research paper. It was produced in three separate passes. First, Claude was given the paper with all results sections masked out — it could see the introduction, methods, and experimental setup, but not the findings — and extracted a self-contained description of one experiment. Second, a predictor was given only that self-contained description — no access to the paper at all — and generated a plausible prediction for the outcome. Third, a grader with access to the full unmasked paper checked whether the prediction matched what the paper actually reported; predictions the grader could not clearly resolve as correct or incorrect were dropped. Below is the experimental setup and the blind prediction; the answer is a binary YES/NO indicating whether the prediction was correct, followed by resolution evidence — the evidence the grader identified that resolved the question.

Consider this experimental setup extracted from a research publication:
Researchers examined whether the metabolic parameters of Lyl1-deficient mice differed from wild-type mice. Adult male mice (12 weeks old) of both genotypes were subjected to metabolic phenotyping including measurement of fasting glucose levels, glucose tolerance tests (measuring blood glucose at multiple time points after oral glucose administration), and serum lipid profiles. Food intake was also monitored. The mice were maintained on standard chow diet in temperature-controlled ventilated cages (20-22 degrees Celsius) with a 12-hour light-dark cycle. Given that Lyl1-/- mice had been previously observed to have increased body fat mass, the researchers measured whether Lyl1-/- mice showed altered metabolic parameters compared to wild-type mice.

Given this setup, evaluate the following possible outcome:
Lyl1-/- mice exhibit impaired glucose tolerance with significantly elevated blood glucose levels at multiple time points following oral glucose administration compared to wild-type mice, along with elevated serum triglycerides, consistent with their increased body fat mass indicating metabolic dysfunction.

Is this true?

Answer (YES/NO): NO